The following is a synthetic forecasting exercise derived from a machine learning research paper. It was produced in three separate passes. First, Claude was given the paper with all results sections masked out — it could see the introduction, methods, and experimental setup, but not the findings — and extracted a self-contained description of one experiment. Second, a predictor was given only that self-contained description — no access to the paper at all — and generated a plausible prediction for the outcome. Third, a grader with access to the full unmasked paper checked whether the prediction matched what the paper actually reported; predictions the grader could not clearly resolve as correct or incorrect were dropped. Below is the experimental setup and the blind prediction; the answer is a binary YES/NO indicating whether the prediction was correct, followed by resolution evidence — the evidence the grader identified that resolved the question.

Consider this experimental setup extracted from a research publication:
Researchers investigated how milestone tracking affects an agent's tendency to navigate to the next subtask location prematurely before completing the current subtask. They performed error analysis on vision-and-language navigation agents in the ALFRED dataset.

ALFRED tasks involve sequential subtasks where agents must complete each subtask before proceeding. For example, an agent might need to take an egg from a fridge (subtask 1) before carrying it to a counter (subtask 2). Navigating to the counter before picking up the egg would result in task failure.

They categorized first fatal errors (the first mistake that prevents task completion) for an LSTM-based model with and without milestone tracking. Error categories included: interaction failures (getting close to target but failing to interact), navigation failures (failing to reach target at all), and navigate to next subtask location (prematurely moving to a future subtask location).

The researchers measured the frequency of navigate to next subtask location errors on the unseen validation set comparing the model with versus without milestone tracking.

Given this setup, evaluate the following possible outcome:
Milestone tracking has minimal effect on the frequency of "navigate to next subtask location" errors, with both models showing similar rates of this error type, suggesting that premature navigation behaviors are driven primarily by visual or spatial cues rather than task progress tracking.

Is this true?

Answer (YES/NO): NO